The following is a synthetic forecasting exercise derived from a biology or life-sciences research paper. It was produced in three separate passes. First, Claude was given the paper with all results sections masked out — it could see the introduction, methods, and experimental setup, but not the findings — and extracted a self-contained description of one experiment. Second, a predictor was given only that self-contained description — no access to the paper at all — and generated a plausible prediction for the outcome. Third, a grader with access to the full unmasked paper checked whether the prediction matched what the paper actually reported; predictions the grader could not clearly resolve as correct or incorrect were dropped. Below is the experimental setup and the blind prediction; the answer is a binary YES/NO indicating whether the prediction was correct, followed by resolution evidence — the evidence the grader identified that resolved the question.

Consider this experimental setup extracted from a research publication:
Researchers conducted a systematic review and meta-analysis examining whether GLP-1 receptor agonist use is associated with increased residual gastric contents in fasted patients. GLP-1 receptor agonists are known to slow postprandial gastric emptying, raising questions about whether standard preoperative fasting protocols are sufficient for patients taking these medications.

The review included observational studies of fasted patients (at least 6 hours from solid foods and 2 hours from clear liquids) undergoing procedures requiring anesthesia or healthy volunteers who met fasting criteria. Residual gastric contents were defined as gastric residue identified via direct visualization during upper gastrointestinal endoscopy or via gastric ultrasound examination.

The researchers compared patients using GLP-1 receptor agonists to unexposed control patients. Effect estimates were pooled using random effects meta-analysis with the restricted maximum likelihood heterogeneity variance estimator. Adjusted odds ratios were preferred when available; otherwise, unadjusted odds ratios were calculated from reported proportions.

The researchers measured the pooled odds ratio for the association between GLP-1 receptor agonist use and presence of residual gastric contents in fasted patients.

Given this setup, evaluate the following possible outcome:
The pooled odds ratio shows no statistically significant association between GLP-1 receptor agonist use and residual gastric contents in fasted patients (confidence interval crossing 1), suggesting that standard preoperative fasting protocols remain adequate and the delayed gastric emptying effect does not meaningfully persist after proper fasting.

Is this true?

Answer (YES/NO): NO